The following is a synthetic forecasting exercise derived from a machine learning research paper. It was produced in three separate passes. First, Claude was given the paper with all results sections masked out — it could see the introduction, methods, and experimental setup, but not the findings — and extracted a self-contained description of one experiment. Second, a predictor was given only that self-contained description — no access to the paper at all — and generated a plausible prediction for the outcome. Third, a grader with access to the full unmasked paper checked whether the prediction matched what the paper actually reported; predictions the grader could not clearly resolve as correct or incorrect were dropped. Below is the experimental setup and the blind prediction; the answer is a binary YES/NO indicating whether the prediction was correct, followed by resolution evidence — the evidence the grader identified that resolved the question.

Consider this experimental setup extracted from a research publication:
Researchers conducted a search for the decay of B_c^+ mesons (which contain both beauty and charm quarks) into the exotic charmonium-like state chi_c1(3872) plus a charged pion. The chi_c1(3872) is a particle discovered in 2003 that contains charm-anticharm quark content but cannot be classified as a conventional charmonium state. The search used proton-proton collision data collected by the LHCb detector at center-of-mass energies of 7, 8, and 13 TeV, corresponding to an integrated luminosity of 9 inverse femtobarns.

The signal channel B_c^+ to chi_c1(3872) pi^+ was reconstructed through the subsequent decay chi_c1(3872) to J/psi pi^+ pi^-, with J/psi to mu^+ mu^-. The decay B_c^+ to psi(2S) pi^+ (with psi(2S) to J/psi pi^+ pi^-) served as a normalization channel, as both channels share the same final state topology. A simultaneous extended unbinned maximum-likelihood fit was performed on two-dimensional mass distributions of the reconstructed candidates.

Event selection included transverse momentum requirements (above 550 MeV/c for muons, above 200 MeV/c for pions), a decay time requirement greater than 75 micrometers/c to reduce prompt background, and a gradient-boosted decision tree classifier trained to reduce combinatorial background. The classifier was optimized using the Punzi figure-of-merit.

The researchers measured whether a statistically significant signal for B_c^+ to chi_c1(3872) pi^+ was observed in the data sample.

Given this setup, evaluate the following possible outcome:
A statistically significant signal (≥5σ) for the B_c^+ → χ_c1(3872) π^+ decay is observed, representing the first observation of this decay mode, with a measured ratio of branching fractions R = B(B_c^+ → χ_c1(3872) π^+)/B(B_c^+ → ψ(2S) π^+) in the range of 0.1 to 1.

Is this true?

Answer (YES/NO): NO